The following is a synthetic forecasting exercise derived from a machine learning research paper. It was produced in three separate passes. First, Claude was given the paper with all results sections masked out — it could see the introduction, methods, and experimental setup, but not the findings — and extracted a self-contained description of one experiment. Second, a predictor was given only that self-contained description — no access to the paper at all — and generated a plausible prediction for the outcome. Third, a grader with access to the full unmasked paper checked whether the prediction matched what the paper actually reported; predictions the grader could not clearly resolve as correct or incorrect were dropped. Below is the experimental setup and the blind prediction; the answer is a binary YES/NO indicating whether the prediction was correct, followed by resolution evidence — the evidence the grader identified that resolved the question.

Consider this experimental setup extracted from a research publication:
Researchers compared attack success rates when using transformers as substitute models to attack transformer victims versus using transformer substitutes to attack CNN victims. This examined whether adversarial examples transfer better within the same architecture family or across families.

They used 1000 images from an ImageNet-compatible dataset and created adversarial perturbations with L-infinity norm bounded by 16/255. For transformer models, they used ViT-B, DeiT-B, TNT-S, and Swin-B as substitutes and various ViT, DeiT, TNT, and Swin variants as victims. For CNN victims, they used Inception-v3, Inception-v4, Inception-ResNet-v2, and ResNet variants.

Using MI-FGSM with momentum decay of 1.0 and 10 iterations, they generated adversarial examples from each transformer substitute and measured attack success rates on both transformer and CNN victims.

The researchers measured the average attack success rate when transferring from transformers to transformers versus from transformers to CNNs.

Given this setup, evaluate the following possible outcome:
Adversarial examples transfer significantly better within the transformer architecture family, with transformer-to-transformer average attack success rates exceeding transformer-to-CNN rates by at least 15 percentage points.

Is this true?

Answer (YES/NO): NO